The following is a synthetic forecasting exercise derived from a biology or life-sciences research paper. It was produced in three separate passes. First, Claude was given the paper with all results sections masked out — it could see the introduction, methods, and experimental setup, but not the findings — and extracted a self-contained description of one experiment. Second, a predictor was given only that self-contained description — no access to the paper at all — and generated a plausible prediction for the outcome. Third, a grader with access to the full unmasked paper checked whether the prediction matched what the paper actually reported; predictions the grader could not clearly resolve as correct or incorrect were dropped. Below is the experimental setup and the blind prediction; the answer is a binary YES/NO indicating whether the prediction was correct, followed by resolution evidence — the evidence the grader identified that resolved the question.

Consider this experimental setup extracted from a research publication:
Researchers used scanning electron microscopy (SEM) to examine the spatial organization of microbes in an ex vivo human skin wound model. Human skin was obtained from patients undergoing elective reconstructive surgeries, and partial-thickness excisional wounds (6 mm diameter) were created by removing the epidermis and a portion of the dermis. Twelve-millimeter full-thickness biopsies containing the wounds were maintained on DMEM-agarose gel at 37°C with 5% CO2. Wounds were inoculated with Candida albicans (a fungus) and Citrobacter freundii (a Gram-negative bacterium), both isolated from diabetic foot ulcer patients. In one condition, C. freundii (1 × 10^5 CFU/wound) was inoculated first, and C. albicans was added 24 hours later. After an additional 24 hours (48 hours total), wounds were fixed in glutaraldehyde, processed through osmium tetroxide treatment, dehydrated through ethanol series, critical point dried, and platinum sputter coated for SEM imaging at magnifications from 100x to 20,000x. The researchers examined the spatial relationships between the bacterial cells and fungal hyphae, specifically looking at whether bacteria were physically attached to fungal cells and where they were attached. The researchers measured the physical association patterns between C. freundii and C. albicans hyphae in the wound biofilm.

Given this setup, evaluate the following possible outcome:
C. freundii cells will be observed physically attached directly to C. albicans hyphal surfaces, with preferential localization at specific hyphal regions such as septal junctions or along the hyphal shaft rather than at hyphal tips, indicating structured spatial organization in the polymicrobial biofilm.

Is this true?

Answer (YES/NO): NO